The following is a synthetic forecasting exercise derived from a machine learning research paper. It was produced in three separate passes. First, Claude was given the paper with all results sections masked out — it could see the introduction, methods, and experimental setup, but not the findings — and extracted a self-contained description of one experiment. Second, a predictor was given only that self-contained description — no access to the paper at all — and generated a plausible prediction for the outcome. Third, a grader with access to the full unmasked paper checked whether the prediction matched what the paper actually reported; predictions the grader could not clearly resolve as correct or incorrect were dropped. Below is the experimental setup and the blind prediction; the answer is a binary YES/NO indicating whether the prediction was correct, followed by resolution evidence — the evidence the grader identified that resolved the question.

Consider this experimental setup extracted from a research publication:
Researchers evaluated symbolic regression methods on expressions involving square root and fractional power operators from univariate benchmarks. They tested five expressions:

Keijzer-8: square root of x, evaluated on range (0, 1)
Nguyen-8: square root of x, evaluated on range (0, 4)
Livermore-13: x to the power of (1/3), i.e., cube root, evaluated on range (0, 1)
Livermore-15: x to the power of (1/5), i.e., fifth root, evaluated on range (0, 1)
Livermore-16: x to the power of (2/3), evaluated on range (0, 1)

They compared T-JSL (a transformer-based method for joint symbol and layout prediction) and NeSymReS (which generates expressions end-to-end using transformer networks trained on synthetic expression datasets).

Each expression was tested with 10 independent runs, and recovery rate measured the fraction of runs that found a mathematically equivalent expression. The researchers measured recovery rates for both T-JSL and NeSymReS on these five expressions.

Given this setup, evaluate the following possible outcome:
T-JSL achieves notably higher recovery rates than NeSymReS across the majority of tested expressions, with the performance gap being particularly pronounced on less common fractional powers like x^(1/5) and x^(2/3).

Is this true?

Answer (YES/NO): NO